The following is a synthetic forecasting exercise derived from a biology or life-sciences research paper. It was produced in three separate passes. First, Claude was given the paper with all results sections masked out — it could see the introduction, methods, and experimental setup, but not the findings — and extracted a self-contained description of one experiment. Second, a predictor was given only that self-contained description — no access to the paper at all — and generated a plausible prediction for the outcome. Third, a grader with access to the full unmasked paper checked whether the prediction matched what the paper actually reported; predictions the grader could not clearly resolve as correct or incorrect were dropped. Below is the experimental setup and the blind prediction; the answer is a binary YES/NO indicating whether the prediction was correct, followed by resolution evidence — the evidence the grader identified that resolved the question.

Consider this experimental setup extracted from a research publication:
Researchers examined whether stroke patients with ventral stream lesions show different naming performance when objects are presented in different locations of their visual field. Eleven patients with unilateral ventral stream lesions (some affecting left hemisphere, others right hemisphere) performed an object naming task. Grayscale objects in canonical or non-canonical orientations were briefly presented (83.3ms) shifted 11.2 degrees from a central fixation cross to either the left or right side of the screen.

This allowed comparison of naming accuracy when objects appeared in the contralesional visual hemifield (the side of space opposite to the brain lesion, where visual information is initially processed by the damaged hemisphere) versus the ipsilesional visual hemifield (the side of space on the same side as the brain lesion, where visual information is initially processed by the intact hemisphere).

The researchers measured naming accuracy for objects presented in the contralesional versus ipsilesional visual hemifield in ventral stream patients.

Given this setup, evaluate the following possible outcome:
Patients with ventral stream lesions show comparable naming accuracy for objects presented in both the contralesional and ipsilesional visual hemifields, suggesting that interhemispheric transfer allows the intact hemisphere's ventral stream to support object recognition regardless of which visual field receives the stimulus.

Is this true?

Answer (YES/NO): YES